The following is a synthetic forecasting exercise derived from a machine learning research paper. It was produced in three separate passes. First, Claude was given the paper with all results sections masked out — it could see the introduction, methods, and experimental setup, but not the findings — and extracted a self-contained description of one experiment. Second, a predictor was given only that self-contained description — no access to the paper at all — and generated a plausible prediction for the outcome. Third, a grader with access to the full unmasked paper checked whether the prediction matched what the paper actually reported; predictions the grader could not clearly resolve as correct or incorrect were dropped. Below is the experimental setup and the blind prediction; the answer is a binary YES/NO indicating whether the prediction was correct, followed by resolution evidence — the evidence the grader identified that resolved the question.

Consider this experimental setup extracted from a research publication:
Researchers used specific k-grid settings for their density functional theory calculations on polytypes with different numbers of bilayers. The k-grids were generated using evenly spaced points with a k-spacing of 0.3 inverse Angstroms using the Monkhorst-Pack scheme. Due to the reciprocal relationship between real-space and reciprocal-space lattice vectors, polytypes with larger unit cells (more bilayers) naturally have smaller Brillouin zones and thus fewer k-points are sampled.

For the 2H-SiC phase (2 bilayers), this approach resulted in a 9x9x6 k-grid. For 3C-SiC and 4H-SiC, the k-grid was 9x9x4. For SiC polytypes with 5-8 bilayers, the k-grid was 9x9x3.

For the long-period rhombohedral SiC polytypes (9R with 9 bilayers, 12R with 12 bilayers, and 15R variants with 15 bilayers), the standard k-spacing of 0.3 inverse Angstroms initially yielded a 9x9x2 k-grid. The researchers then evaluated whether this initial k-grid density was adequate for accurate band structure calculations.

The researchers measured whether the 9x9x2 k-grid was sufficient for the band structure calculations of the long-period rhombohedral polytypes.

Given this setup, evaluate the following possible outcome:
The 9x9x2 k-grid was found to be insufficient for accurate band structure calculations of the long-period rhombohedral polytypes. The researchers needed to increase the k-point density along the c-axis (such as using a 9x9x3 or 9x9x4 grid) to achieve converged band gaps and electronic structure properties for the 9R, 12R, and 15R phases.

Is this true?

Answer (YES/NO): YES